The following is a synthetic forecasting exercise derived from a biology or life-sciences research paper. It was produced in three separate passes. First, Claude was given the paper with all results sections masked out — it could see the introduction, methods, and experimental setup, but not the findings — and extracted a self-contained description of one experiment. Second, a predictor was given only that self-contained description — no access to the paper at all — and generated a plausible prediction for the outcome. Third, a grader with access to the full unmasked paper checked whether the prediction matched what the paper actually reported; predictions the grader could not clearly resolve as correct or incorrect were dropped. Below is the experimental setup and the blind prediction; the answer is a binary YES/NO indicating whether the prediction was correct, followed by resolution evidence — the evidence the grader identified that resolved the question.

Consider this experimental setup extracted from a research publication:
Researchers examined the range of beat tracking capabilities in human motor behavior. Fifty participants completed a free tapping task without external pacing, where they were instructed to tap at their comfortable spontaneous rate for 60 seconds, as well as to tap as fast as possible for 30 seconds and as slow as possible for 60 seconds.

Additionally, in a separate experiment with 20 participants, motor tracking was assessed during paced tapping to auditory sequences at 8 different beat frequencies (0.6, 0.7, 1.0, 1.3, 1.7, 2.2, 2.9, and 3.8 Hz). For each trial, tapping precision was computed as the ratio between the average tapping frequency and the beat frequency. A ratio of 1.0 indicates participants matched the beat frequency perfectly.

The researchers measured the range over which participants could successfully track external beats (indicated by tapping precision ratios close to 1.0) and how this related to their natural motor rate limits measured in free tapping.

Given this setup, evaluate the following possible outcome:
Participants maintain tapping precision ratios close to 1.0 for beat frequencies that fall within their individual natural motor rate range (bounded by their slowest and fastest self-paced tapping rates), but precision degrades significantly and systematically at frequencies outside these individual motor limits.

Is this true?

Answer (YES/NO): NO